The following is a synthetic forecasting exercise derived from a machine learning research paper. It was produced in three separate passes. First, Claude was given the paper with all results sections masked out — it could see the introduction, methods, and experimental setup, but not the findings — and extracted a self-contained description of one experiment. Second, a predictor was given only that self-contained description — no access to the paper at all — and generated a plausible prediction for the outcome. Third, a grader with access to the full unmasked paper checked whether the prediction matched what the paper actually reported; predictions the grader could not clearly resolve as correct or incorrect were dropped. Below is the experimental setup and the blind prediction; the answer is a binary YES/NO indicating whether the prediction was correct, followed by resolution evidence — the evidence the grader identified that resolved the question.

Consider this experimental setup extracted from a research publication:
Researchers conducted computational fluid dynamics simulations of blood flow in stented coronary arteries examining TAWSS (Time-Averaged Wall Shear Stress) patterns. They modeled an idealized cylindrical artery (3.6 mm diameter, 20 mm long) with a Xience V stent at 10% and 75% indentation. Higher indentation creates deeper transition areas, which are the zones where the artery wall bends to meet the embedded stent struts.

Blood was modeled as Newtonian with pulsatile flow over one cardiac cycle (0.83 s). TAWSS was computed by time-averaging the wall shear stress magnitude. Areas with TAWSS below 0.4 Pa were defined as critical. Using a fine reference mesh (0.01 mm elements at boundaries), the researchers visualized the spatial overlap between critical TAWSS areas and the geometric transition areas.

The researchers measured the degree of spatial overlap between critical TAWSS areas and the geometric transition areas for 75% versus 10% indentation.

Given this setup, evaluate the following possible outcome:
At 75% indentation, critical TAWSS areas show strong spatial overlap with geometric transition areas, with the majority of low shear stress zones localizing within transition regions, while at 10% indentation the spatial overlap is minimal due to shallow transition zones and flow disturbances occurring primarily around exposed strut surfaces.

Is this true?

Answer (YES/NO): NO